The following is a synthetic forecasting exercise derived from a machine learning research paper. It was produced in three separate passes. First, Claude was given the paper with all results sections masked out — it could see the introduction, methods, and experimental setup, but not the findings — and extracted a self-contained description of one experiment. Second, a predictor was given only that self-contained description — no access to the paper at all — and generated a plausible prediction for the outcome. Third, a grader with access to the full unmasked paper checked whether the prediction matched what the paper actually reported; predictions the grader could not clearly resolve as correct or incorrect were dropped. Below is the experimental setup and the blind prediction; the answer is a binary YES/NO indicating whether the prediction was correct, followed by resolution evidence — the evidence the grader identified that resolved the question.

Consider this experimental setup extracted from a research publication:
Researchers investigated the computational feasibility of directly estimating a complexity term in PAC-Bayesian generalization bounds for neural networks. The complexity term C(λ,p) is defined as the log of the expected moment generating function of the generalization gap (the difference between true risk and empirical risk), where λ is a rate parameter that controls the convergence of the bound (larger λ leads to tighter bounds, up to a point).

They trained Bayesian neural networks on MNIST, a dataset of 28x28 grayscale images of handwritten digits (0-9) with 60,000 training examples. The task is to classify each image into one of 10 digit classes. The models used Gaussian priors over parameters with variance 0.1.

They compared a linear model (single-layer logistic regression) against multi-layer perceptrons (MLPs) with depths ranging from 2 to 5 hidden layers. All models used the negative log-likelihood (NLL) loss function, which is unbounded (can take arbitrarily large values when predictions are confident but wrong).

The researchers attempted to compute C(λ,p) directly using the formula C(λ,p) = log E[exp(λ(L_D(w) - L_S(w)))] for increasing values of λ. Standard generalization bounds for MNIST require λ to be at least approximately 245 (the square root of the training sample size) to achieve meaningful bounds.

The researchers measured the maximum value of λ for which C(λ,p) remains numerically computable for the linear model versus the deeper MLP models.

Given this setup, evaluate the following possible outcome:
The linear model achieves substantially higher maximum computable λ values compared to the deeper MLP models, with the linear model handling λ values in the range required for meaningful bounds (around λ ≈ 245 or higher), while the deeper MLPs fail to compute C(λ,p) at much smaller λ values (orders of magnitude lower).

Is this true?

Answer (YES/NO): NO